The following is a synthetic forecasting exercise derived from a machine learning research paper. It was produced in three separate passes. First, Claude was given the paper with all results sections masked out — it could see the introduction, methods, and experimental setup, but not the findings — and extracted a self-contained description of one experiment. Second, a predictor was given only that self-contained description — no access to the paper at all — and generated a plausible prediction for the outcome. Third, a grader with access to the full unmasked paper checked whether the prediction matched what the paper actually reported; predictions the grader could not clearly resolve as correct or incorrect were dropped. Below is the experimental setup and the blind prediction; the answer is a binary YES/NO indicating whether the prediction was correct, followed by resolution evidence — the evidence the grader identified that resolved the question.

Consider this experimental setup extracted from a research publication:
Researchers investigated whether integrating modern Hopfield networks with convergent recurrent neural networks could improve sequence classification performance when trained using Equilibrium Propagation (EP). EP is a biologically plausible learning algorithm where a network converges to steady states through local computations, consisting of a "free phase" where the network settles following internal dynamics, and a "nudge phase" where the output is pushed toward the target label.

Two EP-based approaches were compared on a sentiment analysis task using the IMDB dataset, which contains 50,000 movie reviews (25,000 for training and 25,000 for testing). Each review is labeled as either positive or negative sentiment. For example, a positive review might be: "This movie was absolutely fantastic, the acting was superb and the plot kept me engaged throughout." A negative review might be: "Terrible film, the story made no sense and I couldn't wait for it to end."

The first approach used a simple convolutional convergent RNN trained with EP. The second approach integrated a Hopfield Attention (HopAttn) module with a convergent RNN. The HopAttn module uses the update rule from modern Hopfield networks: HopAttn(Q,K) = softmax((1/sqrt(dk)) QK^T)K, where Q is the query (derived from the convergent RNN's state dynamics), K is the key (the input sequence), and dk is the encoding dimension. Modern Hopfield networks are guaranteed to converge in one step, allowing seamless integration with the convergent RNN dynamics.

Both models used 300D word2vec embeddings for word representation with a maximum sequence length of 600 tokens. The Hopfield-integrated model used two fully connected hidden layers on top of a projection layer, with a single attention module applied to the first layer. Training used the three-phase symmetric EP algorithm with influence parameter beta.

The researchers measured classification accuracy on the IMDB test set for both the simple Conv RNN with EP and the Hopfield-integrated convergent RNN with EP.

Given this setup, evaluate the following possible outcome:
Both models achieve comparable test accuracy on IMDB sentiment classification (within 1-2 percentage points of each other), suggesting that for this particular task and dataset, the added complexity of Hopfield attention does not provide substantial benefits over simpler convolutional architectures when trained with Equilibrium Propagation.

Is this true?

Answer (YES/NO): NO